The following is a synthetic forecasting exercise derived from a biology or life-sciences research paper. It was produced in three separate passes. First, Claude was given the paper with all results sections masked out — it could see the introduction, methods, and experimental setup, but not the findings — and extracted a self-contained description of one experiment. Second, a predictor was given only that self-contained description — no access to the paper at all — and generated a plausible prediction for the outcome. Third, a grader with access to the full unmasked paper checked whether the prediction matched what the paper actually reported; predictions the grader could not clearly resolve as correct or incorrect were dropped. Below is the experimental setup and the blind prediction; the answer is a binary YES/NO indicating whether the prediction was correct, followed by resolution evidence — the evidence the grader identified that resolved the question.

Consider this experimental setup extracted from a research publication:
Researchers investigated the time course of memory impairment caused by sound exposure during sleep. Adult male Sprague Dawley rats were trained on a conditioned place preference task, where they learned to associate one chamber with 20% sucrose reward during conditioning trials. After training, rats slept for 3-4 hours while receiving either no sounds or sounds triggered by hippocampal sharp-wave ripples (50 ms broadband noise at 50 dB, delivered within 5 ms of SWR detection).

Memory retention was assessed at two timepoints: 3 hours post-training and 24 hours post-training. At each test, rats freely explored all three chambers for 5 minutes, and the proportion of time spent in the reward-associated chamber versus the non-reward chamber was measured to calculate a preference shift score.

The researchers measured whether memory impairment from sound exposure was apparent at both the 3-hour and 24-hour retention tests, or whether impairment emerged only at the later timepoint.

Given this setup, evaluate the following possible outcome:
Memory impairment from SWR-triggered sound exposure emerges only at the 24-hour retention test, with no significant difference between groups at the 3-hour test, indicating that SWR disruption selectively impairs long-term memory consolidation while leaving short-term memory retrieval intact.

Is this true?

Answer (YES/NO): YES